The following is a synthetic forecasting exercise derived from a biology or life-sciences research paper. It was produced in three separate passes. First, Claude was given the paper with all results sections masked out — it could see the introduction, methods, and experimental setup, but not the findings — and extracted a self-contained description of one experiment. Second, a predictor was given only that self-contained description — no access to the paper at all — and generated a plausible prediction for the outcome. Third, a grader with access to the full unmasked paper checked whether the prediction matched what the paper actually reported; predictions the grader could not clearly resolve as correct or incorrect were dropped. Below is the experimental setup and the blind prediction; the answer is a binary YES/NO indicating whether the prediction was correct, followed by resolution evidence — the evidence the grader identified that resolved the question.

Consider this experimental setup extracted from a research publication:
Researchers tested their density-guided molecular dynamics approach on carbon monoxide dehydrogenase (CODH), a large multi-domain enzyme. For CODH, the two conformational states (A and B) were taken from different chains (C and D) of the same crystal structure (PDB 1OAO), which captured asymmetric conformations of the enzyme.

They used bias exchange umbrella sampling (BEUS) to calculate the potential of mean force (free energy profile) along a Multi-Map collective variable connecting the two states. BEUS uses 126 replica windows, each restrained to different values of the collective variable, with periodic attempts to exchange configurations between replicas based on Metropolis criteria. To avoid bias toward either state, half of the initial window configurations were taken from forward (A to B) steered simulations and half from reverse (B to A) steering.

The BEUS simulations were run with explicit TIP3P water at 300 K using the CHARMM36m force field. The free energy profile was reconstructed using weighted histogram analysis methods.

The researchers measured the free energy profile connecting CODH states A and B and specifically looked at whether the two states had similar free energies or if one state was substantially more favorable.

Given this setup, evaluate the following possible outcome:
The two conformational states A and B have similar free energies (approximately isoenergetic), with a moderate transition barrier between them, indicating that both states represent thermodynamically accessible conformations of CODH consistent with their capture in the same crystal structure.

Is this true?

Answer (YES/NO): YES